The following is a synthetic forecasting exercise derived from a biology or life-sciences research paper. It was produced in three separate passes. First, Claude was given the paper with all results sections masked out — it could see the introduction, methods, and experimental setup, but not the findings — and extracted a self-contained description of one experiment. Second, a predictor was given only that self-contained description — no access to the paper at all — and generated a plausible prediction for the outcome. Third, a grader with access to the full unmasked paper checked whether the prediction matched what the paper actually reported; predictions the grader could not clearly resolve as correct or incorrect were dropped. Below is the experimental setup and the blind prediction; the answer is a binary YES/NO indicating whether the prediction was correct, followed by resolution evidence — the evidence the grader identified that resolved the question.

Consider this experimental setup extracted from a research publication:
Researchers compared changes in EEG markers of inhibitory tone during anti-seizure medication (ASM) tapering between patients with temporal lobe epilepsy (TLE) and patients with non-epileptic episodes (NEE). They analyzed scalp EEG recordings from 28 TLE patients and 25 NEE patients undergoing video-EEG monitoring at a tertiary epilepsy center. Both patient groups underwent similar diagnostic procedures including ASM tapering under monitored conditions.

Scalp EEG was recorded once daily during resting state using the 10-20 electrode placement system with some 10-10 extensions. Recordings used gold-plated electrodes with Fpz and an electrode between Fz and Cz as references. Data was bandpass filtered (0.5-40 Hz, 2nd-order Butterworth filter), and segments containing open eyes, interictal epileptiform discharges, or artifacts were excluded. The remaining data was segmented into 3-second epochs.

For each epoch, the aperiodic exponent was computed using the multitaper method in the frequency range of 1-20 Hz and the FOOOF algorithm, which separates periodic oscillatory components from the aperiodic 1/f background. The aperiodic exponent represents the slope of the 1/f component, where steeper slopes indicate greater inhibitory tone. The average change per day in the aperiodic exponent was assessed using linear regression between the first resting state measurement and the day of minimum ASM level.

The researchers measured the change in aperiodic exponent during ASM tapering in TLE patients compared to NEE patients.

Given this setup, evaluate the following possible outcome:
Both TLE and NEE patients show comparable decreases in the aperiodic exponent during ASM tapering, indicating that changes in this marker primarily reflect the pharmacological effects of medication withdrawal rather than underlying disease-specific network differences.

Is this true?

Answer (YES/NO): NO